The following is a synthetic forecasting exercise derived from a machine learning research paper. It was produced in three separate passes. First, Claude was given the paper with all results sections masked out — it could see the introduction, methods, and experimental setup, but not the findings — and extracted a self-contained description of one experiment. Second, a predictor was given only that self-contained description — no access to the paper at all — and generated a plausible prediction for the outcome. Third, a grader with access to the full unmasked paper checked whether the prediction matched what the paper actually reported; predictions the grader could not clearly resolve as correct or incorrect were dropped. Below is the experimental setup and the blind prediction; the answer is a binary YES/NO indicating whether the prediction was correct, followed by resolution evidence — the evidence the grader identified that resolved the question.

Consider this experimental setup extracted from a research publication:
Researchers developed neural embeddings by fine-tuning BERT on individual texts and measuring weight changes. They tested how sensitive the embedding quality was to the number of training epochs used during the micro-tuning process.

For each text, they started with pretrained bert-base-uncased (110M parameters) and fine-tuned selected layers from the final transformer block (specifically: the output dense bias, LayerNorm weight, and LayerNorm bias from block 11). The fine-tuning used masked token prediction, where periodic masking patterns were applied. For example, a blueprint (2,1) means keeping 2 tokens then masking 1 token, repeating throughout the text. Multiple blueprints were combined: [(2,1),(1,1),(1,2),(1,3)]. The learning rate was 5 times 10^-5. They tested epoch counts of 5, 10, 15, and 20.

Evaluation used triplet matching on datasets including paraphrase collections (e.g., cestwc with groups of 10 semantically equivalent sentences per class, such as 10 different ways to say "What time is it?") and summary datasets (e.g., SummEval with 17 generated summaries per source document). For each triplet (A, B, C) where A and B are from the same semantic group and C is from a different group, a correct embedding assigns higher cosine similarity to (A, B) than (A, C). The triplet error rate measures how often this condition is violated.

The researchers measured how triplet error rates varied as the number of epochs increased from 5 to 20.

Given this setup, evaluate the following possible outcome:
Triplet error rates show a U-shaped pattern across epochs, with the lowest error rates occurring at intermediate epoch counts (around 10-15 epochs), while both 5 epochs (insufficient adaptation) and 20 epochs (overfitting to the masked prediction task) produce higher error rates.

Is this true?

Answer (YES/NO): NO